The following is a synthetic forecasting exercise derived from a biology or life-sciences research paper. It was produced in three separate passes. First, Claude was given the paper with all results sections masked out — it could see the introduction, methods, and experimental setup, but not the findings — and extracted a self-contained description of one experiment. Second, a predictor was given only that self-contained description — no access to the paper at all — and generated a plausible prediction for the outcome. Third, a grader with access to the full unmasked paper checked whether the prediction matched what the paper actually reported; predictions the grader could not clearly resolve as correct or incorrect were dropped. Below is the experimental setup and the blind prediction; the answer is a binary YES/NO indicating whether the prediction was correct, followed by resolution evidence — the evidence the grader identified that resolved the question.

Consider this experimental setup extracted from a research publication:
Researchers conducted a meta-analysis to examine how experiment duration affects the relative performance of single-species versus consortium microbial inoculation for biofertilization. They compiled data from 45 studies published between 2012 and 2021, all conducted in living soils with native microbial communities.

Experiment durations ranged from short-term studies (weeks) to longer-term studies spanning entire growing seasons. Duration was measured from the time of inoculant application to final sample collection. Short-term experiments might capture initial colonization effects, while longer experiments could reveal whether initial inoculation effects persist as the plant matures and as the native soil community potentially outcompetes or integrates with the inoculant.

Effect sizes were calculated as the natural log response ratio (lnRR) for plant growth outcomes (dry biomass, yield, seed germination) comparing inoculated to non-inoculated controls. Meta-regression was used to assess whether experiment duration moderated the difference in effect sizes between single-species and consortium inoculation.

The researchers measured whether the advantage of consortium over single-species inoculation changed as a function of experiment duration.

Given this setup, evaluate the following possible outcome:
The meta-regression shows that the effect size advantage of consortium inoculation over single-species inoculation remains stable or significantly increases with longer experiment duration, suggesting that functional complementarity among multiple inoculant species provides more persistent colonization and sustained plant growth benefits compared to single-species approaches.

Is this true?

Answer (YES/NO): YES